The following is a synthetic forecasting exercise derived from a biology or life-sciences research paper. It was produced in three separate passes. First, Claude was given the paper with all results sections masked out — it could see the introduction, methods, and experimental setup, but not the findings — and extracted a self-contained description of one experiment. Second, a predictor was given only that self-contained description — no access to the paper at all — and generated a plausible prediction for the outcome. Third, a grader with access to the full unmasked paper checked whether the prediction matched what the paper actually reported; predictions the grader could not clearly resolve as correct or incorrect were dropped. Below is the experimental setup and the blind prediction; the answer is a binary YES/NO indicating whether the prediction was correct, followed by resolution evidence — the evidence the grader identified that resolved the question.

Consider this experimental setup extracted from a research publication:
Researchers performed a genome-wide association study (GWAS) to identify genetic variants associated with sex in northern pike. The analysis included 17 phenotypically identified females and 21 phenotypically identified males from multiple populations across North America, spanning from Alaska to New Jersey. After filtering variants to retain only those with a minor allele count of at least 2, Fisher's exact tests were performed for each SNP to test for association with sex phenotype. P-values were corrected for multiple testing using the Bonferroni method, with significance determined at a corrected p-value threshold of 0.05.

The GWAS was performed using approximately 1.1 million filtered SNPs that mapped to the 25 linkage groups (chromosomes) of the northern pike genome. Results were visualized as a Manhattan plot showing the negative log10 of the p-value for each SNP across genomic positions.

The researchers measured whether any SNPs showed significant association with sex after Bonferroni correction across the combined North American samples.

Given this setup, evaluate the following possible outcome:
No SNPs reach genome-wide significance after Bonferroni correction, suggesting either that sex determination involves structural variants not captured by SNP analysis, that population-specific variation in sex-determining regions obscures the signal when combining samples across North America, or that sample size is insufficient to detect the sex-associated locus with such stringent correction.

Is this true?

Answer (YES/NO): YES